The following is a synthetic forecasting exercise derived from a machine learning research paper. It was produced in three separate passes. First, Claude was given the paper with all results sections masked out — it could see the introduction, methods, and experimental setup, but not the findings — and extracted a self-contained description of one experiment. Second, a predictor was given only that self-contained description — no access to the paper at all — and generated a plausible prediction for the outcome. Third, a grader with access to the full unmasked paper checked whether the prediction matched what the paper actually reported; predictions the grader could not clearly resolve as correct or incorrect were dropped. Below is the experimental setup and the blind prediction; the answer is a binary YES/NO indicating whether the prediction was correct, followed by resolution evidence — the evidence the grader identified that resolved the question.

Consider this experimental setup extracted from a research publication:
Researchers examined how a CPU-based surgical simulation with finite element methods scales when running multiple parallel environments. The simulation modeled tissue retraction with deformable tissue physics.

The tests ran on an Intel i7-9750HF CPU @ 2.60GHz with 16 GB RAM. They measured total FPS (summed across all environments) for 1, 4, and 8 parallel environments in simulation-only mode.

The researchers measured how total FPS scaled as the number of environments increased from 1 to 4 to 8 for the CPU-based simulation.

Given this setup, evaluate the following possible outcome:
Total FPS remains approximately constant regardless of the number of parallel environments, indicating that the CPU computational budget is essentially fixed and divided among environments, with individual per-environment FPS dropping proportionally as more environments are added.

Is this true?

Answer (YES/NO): NO